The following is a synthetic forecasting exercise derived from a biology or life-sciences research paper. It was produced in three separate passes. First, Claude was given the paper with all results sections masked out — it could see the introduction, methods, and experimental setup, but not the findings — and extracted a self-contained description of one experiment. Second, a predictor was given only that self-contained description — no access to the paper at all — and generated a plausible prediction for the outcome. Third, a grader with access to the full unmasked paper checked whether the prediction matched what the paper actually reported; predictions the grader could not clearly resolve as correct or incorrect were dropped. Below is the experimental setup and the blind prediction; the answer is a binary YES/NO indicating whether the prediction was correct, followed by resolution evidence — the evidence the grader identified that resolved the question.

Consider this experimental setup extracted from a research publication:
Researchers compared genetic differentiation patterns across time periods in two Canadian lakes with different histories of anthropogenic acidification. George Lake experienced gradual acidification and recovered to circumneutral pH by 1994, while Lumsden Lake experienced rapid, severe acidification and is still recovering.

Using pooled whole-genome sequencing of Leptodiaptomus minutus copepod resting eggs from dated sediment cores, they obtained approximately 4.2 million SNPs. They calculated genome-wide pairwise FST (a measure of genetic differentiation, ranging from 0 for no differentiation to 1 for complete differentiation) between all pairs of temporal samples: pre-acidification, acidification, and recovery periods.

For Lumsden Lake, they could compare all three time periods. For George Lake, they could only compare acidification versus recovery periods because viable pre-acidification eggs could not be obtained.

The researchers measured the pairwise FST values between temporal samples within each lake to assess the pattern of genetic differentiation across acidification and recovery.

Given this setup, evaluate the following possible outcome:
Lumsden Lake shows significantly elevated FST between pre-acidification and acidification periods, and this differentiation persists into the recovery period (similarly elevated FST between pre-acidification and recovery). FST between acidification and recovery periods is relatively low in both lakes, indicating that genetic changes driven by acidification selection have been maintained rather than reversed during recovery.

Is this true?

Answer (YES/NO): NO